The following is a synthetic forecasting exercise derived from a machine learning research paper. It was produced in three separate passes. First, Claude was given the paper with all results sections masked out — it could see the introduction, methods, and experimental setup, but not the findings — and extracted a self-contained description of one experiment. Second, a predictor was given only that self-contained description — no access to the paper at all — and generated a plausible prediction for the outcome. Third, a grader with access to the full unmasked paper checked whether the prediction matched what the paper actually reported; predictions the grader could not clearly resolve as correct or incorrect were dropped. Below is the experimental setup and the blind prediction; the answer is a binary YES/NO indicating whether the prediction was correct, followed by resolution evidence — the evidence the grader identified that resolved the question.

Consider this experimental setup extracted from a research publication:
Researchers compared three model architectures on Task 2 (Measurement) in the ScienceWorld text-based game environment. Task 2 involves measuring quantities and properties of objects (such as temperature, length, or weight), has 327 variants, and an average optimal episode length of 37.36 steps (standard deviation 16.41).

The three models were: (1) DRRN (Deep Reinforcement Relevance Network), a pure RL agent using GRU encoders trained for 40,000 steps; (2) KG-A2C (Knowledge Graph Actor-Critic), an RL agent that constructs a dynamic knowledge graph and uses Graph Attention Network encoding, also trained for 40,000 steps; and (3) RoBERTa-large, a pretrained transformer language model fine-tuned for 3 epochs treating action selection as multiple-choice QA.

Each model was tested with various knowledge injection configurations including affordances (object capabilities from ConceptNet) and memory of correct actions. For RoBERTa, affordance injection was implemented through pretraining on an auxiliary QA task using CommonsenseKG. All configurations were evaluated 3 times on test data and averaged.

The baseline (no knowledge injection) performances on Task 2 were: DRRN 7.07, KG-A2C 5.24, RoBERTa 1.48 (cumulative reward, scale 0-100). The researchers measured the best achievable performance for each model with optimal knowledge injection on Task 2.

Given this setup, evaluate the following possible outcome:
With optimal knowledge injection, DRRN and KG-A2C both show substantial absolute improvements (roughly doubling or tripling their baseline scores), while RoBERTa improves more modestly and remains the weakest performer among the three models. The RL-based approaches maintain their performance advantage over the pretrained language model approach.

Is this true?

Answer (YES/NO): NO